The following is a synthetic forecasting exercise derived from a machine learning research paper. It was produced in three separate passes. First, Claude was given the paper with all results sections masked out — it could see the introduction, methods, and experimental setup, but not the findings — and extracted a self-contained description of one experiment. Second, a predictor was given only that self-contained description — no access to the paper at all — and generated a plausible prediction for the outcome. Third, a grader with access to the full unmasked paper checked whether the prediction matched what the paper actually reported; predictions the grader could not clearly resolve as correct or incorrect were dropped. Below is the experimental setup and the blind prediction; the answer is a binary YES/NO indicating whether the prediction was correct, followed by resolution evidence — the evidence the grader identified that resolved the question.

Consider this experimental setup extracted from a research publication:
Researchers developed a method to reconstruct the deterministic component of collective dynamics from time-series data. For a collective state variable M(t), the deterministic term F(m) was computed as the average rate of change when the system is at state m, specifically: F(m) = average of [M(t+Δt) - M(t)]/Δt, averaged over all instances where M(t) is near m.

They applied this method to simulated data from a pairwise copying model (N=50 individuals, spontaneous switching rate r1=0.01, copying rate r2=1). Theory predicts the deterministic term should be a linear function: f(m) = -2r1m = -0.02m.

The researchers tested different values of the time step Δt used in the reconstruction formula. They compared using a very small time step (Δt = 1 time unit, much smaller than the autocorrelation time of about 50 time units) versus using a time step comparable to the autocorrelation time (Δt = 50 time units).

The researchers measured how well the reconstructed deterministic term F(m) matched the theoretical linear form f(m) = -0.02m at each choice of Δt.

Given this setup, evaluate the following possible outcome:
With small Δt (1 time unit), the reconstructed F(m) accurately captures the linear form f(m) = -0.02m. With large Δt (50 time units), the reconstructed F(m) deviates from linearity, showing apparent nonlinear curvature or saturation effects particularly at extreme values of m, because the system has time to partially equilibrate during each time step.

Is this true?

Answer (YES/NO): NO